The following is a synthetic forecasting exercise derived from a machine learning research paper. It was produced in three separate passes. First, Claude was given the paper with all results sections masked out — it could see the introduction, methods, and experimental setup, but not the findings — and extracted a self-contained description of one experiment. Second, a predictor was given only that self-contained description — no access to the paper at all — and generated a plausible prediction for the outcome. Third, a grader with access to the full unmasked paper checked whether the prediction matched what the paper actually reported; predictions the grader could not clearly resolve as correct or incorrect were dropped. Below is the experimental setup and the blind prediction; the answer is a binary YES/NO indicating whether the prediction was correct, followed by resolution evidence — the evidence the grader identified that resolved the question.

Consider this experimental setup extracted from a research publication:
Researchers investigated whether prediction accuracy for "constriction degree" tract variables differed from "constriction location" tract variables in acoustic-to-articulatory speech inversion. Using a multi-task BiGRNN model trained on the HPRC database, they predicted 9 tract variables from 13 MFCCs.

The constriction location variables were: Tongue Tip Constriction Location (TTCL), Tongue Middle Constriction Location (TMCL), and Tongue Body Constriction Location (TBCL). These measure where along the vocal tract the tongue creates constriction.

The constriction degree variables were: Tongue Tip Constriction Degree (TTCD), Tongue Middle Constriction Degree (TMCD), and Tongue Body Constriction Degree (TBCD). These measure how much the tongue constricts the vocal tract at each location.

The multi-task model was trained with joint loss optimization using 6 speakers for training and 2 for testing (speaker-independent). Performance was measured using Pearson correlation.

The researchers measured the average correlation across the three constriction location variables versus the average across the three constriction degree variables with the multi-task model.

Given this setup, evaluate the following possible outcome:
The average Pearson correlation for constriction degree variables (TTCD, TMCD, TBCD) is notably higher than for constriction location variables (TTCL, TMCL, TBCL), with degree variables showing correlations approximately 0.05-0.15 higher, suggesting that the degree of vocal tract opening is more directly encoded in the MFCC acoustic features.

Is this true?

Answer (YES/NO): NO